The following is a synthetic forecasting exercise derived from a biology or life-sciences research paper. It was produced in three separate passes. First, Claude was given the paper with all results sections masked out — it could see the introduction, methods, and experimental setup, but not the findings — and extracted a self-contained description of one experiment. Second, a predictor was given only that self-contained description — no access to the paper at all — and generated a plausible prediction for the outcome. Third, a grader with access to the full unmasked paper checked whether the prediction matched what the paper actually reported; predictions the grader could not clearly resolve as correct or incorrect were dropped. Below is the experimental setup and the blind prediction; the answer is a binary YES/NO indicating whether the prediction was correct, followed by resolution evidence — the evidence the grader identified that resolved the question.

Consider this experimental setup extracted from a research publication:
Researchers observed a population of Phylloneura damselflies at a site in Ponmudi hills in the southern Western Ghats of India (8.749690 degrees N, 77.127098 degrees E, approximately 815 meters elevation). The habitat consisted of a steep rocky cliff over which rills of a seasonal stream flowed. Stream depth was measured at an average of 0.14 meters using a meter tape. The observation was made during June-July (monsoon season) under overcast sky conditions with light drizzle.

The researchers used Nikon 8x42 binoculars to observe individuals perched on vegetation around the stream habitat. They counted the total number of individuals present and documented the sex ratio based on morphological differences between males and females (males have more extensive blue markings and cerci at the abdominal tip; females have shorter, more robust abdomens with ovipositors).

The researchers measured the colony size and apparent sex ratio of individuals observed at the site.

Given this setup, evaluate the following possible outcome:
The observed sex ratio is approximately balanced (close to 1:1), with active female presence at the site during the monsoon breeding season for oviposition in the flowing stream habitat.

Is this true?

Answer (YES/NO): NO